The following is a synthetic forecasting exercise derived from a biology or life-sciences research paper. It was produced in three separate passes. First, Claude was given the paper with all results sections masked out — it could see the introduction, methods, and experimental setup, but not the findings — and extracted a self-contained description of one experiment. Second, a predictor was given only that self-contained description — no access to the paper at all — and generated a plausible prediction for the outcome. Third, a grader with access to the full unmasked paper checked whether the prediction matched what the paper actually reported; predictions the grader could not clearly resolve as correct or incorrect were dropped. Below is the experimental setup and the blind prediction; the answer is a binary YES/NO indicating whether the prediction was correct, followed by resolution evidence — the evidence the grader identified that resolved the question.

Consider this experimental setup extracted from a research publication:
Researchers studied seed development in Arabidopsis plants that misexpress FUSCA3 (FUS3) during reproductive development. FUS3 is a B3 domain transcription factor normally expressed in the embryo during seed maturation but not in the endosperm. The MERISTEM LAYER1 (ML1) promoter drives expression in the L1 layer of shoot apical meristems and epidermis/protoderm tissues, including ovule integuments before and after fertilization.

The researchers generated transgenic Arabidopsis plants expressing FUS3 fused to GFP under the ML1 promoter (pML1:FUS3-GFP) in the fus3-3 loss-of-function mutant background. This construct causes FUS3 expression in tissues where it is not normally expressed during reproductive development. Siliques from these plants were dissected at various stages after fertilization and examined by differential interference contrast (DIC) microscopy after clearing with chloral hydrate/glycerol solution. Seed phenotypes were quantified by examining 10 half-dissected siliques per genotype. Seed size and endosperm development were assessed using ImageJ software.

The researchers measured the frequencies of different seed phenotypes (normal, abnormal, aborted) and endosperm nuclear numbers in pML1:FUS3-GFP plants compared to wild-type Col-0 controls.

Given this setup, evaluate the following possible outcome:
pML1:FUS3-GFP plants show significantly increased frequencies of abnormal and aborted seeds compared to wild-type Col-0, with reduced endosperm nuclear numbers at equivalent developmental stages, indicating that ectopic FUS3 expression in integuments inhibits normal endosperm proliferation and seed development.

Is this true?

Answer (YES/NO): NO